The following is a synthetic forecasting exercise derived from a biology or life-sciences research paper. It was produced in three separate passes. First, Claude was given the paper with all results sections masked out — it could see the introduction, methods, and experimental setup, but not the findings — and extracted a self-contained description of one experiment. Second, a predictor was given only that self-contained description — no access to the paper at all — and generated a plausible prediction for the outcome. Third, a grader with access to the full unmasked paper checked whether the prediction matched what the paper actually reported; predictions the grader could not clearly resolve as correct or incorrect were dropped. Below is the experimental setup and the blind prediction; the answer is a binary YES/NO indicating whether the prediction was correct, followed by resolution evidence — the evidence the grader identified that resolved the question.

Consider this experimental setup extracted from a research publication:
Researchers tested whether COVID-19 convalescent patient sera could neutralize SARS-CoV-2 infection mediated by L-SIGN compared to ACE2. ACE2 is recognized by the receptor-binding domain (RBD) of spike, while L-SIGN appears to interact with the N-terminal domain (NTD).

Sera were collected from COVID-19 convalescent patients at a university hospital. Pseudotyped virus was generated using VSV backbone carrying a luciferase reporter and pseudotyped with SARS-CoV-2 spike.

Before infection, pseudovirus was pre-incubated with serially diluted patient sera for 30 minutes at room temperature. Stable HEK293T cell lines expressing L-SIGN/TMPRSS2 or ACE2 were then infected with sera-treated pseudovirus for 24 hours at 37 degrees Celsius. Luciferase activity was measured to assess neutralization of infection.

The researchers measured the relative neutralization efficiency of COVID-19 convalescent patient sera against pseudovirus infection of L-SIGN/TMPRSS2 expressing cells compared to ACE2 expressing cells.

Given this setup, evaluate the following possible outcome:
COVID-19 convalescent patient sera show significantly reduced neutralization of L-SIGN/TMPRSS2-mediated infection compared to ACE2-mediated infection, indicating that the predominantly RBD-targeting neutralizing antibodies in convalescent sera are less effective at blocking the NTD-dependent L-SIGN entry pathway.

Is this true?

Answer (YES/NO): NO